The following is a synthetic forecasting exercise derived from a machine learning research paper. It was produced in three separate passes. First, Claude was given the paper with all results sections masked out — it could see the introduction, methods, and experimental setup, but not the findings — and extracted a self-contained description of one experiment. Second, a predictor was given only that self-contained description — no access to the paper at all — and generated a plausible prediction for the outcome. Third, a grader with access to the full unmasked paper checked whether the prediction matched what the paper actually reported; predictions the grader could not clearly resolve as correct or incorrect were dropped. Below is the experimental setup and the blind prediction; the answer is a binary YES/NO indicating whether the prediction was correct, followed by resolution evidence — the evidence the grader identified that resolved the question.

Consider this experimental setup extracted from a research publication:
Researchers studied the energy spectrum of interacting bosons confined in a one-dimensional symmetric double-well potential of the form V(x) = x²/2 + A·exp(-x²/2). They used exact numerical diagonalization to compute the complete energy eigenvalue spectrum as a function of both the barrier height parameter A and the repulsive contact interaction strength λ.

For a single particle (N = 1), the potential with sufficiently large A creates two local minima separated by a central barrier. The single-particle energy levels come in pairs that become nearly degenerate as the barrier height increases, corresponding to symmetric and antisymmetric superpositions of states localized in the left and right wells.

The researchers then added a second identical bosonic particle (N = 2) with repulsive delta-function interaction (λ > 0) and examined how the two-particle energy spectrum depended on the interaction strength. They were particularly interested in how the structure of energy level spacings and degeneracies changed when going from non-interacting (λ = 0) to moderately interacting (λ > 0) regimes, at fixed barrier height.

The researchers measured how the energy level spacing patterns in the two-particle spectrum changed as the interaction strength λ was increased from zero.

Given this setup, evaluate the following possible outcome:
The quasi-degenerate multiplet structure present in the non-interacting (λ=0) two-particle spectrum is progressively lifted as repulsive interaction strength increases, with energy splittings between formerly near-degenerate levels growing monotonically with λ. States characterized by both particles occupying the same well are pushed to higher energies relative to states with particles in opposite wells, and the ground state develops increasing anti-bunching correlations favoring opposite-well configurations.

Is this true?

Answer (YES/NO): YES